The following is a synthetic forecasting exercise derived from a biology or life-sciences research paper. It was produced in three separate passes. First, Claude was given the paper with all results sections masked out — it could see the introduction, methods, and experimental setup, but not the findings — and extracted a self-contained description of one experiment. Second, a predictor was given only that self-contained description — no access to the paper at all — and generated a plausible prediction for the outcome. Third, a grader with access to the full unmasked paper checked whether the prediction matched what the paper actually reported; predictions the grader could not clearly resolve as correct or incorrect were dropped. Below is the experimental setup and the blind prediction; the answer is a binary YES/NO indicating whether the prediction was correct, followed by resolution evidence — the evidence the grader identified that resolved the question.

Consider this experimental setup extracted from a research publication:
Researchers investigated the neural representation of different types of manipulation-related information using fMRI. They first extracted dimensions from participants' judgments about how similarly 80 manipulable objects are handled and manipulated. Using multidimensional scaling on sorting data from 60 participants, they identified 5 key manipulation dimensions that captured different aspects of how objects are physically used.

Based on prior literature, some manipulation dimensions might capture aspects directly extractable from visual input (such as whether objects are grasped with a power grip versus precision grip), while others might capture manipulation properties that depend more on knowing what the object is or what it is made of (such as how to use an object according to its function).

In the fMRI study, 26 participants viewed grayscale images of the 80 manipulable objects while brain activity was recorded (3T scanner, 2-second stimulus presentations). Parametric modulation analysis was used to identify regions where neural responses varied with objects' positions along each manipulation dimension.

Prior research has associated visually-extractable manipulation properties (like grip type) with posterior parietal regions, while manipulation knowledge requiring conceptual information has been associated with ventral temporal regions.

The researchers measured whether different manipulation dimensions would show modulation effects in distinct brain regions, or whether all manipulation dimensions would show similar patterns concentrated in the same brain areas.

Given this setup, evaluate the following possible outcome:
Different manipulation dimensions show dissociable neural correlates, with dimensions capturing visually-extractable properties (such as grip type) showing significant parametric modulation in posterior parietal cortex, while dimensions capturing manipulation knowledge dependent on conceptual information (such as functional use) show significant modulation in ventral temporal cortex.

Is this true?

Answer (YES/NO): YES